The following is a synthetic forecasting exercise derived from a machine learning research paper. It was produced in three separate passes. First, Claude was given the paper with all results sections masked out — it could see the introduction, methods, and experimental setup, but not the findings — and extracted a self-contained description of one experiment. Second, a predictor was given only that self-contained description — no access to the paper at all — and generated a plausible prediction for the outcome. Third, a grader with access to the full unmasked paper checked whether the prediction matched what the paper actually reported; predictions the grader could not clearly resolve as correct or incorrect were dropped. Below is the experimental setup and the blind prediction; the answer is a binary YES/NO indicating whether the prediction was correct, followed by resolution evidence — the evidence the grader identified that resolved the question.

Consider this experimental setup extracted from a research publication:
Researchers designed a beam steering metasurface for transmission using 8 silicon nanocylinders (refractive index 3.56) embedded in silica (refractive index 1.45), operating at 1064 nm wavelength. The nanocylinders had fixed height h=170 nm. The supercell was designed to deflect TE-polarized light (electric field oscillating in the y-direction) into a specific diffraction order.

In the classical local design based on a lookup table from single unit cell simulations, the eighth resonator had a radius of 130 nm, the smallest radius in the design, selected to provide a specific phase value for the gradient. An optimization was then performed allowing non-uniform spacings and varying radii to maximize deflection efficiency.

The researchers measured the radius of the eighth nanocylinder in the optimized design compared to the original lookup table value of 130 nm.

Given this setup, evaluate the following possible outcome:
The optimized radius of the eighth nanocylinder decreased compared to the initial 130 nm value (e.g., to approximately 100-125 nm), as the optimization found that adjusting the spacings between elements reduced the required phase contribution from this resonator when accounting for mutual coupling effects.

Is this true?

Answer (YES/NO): NO